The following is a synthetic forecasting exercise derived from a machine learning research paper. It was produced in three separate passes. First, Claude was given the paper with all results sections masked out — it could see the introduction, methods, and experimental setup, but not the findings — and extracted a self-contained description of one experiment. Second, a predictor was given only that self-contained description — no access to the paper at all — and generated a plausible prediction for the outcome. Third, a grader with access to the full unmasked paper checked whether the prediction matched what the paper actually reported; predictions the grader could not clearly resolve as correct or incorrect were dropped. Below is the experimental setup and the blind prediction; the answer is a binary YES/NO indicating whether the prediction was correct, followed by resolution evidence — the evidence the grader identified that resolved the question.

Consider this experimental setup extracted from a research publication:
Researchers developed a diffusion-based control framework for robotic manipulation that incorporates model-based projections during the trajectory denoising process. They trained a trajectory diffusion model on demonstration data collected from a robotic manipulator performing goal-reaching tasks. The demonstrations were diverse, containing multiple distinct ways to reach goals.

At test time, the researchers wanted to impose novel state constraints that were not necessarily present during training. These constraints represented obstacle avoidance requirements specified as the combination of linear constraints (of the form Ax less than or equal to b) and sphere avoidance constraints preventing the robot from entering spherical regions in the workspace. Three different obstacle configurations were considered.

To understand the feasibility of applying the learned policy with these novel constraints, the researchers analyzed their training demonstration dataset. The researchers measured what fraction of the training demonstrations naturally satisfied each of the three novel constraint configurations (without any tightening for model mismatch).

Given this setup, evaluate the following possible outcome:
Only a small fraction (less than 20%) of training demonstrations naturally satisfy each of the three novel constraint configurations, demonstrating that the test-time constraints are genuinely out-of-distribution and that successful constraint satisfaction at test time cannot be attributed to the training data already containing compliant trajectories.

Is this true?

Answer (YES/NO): YES